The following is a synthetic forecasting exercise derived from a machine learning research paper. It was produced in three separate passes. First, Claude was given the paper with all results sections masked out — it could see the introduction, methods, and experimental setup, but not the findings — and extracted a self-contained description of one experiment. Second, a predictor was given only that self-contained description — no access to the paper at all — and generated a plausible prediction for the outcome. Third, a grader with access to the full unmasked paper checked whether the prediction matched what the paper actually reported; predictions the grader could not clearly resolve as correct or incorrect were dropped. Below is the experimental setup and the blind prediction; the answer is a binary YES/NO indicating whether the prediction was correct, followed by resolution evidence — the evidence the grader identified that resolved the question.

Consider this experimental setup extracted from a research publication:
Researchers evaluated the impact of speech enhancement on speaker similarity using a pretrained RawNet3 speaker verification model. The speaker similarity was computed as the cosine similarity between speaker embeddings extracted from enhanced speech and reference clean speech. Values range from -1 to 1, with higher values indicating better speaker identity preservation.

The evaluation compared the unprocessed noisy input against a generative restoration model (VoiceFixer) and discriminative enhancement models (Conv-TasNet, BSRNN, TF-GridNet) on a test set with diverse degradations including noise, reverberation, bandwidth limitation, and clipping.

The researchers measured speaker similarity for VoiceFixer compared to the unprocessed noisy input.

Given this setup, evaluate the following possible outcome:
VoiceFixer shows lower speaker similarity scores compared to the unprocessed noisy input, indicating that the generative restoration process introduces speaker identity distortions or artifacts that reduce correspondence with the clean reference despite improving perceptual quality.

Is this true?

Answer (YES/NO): YES